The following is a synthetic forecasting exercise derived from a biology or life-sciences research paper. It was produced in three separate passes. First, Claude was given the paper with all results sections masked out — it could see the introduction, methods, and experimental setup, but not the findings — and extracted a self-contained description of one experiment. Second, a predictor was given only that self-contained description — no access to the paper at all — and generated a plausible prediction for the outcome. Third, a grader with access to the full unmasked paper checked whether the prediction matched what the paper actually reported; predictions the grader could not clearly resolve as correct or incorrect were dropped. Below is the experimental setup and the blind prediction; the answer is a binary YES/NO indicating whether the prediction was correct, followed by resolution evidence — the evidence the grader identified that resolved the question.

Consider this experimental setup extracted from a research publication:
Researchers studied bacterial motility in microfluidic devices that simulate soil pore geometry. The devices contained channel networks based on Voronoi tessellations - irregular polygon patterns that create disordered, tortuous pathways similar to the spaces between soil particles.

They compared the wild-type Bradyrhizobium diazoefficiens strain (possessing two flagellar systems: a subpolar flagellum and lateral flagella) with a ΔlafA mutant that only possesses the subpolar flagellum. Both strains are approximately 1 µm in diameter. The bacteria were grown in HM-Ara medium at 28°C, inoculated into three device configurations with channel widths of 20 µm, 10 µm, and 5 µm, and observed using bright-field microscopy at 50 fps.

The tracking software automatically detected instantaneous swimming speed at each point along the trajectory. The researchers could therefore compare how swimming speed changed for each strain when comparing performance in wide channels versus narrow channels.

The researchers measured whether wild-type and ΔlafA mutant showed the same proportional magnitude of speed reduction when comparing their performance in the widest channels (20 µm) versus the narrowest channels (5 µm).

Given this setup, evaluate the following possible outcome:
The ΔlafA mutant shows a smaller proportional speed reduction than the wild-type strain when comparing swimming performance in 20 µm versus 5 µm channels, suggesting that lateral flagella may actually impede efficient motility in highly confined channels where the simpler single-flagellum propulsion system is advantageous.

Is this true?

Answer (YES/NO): NO